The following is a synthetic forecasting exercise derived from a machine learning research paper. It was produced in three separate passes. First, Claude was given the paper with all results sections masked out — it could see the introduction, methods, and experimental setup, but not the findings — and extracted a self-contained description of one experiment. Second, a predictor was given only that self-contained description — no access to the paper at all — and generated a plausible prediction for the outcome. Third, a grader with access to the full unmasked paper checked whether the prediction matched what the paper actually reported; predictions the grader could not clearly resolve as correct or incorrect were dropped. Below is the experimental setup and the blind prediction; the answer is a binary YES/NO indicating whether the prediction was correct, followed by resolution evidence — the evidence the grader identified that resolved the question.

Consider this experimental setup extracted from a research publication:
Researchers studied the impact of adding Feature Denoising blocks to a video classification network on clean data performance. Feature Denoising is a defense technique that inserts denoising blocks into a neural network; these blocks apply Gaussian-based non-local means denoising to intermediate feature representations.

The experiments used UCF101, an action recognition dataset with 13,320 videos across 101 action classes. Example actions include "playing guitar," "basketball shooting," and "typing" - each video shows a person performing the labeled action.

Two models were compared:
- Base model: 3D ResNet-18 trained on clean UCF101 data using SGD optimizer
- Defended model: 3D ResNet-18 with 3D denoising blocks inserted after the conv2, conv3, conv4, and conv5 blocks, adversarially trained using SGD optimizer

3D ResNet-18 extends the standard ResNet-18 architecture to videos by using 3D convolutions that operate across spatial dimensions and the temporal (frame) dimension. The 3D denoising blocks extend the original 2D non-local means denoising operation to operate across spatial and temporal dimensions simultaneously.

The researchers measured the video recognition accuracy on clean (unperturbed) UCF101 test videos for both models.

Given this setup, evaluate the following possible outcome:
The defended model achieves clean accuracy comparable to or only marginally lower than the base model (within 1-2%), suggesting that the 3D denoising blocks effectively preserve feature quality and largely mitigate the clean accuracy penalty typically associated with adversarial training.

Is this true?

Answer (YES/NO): NO